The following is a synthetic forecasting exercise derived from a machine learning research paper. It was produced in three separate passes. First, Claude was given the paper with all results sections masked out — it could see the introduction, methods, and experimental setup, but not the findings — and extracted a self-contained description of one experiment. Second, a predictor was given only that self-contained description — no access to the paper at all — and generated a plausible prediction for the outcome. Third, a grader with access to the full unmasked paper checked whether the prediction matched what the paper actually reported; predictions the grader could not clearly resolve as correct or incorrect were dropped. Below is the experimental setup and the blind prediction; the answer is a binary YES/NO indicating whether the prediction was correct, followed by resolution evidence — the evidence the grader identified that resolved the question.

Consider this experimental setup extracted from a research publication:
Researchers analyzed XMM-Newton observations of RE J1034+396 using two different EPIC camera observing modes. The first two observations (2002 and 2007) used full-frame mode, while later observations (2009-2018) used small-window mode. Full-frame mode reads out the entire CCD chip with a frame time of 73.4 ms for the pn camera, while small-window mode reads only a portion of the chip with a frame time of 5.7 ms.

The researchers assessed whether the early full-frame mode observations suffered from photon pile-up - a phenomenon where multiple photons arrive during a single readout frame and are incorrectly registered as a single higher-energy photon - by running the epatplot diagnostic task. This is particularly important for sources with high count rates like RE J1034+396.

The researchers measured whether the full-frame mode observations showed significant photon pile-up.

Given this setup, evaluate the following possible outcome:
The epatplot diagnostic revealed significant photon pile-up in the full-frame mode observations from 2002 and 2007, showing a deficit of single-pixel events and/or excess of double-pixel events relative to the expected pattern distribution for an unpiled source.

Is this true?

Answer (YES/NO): NO